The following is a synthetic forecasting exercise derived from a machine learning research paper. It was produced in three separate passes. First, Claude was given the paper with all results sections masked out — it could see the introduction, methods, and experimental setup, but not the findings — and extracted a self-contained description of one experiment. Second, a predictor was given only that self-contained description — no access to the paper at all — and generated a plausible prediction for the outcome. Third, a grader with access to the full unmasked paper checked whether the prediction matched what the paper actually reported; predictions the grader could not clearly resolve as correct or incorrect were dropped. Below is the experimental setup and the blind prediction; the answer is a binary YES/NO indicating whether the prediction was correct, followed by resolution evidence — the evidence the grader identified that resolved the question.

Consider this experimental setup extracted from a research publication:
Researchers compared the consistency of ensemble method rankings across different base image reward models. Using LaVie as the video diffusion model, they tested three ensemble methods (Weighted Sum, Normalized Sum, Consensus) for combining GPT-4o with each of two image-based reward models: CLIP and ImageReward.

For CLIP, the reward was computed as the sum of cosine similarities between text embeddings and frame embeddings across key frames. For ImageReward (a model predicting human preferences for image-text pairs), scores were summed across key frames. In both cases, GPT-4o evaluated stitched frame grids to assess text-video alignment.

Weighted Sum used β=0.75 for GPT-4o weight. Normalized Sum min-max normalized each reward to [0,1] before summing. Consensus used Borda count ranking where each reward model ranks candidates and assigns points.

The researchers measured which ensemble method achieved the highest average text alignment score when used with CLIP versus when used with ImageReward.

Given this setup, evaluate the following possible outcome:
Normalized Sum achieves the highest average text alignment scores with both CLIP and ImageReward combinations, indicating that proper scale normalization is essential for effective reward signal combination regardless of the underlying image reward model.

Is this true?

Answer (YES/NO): NO